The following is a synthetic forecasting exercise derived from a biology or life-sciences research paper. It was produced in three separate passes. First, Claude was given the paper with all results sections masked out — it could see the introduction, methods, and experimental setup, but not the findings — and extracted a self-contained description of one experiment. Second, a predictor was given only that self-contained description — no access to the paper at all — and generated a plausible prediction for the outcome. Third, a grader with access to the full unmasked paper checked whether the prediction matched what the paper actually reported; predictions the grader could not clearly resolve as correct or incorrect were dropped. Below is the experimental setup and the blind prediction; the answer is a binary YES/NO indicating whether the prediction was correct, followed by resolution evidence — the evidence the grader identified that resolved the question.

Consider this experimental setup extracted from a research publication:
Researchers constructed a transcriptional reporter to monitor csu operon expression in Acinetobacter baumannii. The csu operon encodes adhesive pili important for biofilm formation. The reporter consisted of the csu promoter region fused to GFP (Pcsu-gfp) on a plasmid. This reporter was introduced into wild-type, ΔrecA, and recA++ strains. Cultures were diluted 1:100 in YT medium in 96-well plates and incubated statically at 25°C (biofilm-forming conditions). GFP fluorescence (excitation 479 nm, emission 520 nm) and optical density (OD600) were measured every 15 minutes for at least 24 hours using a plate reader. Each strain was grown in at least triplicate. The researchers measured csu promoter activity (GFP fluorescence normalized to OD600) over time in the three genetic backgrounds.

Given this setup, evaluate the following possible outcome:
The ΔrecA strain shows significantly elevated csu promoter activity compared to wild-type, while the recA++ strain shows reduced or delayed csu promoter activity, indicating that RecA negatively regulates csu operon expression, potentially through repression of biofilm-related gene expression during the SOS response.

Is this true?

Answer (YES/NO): YES